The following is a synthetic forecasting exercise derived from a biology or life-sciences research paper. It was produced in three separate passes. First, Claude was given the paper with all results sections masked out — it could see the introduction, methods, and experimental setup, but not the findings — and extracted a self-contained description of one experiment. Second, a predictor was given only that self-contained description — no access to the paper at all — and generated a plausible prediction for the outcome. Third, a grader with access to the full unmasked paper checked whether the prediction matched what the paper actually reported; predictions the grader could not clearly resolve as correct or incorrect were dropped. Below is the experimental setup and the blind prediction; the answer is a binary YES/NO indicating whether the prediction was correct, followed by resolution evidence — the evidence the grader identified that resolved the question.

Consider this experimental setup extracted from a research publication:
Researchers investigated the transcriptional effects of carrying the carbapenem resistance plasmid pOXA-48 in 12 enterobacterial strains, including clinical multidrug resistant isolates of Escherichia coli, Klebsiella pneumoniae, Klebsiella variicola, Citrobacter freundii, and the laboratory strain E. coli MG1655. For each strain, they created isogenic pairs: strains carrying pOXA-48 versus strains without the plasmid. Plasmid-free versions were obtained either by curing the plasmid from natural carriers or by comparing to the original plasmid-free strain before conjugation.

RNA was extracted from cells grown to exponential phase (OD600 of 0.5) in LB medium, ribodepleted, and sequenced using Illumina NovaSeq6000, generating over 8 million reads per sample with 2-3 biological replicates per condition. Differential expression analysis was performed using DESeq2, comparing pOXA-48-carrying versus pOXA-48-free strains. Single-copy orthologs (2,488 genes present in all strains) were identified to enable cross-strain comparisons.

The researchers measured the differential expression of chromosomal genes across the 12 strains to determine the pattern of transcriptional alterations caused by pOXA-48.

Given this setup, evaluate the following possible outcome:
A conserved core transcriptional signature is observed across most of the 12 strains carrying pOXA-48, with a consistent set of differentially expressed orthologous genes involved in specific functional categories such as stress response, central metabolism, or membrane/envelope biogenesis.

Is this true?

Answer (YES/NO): NO